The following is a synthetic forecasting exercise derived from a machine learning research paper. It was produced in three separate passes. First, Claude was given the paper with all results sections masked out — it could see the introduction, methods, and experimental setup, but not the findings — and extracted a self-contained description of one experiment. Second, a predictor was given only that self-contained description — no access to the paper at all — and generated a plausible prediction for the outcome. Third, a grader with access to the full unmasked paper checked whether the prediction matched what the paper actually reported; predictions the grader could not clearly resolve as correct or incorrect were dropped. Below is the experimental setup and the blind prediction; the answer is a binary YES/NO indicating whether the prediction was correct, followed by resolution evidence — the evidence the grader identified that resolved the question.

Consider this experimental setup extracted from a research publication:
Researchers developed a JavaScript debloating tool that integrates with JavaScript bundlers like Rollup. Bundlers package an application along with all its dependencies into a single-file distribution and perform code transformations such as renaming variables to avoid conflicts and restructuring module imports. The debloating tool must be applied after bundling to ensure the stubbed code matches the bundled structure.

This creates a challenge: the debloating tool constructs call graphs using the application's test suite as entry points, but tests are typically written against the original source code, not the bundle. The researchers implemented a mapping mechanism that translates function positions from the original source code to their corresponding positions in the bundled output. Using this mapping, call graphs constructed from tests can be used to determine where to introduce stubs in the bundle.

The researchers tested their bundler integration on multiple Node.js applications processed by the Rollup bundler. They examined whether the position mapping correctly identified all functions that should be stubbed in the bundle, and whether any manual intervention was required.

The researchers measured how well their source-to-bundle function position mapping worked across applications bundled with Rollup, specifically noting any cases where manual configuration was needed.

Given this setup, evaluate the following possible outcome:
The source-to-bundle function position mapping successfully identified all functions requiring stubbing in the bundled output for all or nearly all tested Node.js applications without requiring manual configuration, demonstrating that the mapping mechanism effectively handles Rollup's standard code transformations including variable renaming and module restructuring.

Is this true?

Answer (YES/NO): NO